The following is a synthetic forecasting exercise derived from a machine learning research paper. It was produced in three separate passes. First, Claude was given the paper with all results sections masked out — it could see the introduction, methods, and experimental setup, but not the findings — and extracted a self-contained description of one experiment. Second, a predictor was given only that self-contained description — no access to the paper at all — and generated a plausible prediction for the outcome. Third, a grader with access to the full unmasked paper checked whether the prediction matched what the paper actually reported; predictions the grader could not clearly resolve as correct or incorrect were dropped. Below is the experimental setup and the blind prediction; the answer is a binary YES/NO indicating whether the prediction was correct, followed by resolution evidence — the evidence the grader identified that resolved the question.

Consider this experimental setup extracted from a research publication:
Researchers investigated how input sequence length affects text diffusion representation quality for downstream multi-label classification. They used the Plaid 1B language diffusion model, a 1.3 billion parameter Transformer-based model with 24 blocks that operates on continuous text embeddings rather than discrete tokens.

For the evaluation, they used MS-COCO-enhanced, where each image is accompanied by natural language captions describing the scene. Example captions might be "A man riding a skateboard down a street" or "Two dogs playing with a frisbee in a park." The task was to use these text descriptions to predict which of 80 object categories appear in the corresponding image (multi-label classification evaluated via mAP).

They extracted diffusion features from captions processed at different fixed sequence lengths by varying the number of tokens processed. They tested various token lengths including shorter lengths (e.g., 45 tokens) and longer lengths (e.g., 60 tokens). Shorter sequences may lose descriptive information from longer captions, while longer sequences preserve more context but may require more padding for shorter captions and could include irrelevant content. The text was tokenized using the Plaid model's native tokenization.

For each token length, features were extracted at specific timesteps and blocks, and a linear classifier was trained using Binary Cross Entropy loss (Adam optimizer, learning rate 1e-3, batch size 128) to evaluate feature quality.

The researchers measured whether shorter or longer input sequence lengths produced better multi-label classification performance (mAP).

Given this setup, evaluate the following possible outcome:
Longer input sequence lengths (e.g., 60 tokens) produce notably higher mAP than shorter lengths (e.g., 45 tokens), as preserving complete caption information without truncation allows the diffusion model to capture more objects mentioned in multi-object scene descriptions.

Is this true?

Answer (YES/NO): NO